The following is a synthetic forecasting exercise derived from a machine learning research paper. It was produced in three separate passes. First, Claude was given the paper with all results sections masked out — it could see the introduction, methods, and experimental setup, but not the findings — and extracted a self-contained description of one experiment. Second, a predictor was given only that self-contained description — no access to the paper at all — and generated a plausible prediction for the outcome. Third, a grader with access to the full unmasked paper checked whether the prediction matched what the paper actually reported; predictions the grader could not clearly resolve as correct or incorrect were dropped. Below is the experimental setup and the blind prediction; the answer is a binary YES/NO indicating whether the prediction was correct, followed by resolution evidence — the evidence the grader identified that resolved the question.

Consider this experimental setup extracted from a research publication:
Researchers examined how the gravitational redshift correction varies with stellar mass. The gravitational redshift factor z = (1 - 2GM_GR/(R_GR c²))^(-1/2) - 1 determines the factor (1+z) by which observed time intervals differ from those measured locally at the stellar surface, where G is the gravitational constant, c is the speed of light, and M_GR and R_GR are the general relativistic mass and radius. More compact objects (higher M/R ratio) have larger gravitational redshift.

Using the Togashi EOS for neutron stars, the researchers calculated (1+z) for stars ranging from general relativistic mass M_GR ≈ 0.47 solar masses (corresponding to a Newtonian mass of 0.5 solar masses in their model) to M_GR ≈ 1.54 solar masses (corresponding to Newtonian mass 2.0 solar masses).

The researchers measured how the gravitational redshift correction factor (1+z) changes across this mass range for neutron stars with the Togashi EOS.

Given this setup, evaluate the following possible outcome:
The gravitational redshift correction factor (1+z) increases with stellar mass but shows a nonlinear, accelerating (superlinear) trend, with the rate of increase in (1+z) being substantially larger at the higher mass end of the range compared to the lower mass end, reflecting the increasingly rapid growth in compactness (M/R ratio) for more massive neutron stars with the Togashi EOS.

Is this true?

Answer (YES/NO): NO